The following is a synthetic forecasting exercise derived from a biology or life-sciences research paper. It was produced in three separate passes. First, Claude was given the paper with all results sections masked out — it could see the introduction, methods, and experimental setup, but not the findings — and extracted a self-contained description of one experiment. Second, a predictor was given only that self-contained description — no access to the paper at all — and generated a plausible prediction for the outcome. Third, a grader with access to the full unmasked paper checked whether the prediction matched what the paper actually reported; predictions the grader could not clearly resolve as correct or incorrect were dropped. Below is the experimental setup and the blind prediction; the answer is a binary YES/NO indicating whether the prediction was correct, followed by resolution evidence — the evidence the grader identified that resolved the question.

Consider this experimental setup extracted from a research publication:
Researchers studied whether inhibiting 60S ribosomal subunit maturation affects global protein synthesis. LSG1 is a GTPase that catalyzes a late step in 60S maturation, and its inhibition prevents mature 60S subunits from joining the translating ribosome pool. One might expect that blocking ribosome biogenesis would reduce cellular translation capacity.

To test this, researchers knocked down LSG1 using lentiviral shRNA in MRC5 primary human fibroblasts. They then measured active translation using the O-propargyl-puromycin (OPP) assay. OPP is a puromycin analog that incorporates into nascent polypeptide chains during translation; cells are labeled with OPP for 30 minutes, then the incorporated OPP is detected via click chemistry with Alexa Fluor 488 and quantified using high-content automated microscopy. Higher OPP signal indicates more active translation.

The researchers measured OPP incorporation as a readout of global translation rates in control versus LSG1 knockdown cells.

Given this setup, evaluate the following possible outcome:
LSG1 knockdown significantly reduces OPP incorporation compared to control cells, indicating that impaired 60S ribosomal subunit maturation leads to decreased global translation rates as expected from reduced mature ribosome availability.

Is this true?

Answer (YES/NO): NO